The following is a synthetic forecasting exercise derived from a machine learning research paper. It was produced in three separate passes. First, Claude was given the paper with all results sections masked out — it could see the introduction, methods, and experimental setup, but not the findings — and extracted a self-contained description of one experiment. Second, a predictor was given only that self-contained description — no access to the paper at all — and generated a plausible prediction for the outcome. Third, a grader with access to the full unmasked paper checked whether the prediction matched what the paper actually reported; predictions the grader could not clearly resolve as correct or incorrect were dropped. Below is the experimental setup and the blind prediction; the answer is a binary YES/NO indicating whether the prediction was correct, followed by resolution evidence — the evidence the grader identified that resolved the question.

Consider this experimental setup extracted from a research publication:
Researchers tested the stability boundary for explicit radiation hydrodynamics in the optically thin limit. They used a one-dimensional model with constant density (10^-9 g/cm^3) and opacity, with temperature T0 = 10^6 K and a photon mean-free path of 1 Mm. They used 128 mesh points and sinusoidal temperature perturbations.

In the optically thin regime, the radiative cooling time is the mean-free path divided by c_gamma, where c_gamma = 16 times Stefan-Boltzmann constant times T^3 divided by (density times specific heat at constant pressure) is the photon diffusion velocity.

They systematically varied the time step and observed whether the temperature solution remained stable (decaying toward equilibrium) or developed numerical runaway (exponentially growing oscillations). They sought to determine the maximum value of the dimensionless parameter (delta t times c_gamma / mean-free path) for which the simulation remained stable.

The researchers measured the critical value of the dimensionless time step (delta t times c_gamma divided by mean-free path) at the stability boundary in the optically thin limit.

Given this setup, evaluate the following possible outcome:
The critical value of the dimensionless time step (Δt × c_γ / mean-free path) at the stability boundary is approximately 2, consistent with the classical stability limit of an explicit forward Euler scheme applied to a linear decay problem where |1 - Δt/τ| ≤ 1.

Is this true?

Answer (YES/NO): NO